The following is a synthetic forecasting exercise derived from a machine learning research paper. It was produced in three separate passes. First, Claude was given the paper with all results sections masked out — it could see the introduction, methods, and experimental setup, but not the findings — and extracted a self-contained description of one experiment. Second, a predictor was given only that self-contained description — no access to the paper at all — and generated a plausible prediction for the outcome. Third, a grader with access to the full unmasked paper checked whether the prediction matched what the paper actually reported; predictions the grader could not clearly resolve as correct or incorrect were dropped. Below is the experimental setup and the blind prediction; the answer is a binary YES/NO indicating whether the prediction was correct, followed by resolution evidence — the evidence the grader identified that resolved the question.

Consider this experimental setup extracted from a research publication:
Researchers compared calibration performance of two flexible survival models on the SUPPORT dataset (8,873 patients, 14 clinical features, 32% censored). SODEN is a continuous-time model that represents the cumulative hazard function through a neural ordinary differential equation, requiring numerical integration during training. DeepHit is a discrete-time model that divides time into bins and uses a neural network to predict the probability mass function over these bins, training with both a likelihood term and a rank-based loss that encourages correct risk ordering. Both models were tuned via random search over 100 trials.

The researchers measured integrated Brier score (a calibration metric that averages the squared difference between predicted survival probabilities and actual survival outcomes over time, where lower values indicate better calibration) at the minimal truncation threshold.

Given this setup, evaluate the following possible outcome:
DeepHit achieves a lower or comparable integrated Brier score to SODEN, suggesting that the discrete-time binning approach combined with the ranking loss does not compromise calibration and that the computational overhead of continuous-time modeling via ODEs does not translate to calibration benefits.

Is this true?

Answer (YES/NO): NO